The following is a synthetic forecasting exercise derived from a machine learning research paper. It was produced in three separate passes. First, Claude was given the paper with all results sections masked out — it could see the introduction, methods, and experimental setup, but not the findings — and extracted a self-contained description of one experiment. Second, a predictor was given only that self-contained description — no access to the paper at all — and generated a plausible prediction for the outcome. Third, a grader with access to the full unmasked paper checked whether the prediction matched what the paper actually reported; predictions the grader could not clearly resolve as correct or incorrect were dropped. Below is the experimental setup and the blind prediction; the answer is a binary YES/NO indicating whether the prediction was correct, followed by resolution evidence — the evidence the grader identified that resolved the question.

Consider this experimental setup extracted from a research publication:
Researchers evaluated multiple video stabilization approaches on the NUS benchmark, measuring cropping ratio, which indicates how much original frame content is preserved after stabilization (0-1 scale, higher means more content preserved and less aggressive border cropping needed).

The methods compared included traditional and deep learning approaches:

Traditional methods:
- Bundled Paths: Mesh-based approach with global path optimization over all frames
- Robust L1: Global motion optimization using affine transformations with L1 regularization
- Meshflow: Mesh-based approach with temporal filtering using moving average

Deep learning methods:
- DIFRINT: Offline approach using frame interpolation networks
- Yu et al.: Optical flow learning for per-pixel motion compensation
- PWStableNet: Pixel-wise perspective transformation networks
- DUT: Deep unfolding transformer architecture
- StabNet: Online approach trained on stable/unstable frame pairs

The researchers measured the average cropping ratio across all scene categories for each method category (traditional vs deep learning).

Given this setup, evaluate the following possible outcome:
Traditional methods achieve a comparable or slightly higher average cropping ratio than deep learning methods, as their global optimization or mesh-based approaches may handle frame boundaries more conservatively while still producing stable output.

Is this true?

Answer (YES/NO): NO